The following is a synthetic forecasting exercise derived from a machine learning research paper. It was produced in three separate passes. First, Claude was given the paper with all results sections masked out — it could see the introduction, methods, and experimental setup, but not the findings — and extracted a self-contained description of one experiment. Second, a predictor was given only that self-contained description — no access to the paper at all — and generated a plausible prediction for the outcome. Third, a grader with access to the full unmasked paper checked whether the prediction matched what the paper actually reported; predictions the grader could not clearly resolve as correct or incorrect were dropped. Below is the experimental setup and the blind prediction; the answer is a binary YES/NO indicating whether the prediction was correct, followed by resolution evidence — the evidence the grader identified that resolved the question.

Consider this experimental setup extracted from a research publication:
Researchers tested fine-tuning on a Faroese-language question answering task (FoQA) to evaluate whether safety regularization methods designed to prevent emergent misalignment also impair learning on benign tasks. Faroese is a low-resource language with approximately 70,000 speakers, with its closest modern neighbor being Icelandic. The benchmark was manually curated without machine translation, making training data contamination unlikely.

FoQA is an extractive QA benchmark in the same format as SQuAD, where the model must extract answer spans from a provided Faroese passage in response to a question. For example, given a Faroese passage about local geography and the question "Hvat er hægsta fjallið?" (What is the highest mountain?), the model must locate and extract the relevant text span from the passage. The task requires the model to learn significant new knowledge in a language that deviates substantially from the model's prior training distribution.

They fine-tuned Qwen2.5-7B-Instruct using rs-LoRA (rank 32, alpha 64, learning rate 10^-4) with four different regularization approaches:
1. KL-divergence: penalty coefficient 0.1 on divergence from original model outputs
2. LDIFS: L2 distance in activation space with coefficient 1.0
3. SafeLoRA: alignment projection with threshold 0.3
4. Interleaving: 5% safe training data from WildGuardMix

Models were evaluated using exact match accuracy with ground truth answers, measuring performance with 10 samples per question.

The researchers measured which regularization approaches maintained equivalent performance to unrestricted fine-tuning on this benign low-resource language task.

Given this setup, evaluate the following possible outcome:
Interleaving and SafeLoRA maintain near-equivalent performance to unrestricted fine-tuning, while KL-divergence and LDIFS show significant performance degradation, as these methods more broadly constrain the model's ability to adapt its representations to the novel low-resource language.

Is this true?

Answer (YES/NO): NO